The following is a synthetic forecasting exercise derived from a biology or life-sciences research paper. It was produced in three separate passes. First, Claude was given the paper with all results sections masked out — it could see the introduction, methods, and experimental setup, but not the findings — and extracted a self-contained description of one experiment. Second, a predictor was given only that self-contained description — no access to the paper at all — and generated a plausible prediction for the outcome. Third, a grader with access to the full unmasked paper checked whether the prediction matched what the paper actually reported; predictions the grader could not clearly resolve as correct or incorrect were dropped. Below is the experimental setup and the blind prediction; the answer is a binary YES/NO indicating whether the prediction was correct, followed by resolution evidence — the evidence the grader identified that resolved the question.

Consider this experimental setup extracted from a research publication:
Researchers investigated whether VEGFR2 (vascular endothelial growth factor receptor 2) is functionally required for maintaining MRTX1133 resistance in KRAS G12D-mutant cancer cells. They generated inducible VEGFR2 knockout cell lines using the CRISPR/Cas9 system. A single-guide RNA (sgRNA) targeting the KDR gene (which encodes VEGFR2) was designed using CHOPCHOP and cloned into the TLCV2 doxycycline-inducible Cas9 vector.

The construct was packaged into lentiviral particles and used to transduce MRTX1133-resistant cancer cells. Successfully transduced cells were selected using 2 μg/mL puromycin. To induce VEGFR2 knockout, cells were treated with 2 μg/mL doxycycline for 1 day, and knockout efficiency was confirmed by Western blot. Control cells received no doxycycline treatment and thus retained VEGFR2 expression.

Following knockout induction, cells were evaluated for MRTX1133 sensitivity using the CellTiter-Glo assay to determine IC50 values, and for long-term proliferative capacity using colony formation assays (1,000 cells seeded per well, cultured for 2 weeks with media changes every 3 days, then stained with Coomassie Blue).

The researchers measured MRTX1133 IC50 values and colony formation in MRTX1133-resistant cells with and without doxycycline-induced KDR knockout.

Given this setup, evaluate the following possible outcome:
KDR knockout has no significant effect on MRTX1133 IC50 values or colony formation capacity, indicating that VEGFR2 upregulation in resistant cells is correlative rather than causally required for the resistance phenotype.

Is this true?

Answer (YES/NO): NO